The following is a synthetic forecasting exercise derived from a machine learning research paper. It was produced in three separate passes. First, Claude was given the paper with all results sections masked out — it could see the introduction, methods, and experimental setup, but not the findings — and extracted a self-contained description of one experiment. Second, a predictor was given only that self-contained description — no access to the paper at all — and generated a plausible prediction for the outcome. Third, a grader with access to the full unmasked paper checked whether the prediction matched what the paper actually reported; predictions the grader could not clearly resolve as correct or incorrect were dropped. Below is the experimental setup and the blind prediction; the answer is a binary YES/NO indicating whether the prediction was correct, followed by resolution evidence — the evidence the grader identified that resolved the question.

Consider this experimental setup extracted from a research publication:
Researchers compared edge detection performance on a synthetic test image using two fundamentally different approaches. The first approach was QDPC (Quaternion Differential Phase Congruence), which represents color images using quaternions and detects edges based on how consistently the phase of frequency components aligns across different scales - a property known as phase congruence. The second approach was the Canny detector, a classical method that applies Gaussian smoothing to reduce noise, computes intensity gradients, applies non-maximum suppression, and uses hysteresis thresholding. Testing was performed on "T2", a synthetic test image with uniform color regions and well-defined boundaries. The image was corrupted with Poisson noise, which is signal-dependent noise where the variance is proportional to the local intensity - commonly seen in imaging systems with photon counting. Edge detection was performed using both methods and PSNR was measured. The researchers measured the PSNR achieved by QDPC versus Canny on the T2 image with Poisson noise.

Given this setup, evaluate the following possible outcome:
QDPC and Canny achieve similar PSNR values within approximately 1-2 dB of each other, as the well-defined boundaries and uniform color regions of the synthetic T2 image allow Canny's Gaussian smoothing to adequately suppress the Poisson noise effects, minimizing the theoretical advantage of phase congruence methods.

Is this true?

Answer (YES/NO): NO